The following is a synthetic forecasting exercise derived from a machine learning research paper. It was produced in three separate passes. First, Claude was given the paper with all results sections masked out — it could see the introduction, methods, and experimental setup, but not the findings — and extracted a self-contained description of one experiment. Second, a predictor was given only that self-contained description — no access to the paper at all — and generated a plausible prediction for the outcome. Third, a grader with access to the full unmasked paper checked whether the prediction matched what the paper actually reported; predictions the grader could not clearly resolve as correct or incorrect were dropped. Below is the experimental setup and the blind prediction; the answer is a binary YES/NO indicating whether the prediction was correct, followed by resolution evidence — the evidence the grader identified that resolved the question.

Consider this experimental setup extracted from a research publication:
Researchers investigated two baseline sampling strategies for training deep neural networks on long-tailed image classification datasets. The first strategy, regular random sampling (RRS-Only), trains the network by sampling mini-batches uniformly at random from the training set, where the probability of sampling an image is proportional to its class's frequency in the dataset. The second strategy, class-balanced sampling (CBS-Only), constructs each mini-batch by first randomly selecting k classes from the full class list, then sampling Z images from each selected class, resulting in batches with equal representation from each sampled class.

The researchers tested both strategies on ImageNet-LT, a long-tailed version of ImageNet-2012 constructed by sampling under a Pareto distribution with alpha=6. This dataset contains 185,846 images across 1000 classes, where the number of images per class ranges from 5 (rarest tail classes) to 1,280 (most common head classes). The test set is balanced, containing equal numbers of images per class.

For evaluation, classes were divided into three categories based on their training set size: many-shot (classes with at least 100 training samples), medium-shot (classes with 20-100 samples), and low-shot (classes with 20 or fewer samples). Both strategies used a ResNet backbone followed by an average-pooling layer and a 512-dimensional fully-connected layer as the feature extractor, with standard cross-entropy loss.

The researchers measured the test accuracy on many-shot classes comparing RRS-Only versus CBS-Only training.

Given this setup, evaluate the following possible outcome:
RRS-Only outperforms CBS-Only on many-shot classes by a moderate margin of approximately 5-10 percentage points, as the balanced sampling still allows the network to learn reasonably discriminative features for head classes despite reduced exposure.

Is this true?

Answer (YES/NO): NO